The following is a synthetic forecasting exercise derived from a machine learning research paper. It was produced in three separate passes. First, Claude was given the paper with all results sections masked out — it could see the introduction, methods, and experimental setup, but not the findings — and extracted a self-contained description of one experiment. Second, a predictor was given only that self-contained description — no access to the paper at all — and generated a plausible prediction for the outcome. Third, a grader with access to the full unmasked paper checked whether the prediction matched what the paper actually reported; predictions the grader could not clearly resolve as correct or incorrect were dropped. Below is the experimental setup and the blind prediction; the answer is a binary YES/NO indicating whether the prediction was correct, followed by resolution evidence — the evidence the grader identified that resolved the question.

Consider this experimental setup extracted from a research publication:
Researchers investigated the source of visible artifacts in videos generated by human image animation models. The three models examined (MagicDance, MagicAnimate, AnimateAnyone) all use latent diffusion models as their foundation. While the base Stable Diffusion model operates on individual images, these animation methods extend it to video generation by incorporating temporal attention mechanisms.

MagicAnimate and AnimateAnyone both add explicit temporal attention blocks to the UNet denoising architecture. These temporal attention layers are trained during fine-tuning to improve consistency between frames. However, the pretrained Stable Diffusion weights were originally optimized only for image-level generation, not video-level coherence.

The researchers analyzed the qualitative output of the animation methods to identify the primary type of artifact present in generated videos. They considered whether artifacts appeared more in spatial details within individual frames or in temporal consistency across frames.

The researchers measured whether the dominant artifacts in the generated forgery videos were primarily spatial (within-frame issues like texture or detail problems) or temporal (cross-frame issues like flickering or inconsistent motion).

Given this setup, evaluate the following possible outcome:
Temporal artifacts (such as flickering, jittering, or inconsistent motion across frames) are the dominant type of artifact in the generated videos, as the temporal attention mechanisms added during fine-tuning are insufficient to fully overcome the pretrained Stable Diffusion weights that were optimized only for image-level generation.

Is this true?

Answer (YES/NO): YES